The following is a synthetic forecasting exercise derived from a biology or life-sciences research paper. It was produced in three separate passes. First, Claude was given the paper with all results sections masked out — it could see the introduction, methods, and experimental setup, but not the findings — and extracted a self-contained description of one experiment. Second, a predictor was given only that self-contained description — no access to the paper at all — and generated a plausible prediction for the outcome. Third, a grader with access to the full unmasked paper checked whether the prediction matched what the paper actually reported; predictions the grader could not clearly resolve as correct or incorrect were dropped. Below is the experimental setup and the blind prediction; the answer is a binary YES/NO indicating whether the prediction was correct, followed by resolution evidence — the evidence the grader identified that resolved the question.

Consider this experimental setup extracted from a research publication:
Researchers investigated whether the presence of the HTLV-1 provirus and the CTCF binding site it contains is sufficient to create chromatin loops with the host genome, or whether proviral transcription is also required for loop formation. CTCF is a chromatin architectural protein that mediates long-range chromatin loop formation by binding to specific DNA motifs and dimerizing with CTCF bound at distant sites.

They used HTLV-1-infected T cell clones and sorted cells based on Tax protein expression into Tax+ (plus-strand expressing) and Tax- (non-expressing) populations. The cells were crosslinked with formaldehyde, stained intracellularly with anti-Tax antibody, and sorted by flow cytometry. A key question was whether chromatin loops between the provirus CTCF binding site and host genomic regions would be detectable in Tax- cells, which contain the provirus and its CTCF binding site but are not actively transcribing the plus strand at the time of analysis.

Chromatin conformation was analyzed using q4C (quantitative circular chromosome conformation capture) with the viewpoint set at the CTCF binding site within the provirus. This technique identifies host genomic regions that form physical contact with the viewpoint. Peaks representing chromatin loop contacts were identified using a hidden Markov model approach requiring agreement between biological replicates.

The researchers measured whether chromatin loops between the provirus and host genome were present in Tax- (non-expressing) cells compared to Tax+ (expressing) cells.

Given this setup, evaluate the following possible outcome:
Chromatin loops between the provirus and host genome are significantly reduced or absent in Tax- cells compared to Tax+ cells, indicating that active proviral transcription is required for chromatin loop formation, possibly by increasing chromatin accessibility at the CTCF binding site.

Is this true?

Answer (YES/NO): NO